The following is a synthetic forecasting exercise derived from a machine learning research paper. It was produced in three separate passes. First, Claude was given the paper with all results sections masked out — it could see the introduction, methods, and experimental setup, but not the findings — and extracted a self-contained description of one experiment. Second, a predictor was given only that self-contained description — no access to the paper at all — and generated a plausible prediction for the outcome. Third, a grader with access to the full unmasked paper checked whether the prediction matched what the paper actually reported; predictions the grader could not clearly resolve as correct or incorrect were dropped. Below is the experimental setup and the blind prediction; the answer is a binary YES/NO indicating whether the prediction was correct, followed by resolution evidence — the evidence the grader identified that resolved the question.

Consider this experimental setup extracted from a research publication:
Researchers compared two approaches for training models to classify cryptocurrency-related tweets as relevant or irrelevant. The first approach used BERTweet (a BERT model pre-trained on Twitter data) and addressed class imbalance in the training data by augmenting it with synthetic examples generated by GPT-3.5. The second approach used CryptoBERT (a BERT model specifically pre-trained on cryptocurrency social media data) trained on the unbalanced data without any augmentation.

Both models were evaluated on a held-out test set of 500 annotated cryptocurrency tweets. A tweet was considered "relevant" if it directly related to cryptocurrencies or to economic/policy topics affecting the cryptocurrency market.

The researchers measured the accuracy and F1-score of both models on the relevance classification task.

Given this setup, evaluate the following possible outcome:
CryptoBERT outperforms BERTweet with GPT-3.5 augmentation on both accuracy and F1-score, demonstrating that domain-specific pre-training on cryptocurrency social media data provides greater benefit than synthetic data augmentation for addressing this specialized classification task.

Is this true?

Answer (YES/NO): NO